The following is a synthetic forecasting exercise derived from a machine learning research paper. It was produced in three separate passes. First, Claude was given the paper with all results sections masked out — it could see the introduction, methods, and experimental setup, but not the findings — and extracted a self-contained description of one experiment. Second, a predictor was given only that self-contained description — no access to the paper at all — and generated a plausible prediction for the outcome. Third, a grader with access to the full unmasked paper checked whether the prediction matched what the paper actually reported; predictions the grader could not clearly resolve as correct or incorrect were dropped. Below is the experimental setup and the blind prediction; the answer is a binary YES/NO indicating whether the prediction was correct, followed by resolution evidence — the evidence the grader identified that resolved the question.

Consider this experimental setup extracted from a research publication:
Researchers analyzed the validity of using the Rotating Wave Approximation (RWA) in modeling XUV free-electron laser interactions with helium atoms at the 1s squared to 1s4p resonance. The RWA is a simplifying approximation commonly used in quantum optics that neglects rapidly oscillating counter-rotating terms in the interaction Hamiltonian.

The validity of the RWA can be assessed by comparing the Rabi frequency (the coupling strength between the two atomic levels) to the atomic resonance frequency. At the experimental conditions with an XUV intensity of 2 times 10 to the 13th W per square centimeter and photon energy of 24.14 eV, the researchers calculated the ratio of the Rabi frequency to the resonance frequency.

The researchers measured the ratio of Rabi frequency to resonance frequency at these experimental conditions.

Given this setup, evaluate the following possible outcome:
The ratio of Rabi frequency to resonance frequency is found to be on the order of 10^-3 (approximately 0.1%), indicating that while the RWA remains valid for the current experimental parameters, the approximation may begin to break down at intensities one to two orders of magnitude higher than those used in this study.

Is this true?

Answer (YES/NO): NO